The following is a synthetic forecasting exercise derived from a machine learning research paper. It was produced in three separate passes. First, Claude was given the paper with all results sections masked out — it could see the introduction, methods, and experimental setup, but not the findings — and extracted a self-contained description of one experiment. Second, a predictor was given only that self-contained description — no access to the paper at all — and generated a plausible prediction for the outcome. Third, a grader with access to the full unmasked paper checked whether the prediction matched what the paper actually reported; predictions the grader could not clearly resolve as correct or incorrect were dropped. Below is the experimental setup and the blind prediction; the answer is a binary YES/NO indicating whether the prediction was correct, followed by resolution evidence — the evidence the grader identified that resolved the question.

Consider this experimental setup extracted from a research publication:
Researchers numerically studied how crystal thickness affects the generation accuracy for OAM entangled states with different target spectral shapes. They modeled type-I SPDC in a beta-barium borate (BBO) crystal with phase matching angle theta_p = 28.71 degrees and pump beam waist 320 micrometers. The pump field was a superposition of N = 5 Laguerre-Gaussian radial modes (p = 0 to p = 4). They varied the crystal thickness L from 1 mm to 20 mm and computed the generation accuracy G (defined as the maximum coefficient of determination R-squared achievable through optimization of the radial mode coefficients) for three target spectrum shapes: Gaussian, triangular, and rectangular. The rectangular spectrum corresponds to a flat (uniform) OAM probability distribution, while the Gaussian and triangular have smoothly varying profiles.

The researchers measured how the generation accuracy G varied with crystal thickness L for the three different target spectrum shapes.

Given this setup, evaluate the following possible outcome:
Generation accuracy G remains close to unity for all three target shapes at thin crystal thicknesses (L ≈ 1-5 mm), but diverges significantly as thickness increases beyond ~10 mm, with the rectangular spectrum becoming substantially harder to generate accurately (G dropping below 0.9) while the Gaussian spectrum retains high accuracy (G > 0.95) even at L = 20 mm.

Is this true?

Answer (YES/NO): NO